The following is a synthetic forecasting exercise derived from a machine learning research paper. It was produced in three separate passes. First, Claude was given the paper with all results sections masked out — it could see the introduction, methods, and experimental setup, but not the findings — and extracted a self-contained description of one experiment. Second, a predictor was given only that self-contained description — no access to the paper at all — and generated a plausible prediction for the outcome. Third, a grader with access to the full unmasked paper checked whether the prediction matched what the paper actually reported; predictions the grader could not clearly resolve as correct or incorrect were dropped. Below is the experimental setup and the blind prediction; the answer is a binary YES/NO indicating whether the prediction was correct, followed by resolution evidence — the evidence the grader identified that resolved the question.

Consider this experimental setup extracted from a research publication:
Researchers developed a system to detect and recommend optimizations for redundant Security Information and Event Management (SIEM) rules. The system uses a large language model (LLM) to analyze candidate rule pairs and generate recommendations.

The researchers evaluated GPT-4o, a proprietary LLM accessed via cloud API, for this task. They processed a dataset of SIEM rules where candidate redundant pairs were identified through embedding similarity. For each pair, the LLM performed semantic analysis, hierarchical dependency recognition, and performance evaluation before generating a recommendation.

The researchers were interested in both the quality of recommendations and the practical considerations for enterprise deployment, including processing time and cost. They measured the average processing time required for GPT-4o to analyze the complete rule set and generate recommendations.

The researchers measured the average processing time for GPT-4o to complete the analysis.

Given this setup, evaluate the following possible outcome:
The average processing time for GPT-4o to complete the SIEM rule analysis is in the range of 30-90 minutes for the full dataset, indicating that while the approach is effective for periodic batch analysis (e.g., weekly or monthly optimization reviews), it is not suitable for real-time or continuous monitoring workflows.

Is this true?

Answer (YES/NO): YES